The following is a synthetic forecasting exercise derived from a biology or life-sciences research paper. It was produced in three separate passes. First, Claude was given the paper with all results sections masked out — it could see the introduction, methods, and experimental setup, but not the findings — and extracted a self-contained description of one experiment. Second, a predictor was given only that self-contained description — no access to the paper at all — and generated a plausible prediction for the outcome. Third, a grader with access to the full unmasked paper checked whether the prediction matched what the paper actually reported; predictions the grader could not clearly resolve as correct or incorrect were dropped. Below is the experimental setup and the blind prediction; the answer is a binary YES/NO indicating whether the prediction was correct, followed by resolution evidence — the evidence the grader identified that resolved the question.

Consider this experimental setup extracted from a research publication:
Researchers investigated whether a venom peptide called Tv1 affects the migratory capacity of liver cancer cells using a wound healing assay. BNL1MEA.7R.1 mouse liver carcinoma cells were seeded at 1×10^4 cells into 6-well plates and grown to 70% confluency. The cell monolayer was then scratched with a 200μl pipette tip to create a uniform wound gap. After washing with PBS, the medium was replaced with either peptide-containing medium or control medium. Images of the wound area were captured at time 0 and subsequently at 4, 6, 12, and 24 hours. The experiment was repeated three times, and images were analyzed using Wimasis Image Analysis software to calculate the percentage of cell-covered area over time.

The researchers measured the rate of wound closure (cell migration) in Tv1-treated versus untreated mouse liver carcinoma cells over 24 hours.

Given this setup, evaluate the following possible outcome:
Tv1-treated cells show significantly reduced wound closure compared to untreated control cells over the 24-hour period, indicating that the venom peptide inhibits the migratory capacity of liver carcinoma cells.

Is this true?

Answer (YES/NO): YES